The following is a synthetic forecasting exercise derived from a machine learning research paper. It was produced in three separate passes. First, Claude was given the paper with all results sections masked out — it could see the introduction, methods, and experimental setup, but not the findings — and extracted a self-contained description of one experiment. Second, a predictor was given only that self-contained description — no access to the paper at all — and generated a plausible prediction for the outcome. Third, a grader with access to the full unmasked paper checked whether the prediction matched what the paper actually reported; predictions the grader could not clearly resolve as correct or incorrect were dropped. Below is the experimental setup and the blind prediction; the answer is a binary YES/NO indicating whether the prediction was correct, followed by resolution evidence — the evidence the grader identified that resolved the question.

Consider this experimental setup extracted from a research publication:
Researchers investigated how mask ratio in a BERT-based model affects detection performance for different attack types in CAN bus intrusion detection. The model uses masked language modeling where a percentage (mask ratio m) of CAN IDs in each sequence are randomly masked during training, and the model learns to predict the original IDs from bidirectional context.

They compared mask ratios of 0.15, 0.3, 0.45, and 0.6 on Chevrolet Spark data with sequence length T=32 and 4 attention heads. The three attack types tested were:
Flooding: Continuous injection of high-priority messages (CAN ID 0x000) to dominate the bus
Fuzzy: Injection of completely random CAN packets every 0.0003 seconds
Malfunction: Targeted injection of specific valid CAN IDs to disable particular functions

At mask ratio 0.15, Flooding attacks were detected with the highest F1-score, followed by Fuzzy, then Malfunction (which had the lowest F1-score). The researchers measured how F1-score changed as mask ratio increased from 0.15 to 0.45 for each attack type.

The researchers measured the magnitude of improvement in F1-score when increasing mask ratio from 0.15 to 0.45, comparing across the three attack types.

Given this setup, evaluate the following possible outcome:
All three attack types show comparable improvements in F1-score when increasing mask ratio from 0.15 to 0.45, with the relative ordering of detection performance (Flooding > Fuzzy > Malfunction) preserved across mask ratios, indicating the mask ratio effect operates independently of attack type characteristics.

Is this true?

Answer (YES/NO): NO